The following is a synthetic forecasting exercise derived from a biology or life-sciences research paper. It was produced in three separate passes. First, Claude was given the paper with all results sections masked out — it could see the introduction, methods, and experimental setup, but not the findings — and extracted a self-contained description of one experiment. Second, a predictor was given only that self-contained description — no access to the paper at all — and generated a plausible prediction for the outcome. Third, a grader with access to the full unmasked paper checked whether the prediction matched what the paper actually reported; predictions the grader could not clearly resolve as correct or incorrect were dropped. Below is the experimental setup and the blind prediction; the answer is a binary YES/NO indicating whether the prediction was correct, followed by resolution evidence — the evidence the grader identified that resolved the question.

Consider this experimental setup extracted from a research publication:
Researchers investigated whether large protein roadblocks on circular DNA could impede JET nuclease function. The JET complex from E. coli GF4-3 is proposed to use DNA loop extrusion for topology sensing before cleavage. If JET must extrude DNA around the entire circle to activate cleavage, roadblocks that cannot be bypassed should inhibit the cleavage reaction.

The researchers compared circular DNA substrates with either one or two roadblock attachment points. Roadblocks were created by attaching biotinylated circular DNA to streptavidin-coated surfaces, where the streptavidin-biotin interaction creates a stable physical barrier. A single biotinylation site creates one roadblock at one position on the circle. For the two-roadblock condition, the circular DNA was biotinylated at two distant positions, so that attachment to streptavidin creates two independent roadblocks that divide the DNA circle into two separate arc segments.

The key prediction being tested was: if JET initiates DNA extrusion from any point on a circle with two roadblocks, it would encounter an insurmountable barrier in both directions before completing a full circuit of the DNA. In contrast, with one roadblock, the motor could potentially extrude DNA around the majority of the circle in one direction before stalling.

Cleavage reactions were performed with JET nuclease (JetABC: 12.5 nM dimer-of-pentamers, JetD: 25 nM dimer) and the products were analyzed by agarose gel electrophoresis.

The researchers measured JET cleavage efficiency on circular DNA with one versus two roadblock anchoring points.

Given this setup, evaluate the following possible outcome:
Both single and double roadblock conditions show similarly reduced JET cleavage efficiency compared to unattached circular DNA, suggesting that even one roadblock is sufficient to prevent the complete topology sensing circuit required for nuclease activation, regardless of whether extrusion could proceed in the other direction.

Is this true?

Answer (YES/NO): NO